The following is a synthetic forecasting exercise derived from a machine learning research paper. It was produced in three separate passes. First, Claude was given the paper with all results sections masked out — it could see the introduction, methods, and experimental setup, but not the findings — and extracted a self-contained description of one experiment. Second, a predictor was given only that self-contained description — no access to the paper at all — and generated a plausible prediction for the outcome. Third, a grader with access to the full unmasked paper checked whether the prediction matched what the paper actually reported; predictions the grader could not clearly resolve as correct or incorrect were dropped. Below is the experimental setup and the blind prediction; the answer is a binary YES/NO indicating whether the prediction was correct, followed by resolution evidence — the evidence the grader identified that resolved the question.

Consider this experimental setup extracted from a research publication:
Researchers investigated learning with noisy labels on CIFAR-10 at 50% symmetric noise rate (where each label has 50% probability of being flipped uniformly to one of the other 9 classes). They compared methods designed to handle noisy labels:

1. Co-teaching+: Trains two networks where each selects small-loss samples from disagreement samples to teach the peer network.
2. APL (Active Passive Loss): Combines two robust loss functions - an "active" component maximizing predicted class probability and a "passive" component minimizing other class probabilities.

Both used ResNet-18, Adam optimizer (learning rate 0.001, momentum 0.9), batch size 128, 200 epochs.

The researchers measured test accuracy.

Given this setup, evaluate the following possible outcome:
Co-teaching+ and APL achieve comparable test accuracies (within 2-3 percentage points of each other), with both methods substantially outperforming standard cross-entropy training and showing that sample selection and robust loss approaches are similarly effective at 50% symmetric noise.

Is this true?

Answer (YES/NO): YES